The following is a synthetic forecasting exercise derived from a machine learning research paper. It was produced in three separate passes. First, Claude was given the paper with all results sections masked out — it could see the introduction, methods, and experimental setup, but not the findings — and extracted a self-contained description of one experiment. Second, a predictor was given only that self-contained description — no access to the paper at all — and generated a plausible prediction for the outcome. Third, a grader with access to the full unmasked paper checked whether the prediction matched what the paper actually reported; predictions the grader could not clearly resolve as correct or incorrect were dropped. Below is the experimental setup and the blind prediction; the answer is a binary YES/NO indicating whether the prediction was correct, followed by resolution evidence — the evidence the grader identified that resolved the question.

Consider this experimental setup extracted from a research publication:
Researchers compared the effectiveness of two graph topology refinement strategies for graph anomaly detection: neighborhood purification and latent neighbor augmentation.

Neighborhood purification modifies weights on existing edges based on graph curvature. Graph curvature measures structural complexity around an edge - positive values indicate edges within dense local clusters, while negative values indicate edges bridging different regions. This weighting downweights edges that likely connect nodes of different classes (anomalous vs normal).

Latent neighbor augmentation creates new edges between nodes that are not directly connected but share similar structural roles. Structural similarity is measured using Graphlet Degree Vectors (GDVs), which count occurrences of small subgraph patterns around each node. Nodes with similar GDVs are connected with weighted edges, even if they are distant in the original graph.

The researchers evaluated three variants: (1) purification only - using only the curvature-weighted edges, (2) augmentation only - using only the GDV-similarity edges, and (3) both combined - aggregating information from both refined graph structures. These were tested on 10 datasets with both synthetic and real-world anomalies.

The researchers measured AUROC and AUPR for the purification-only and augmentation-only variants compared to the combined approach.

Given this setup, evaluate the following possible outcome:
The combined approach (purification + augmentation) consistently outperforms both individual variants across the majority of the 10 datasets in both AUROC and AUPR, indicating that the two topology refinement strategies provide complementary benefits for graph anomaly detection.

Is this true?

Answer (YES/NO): YES